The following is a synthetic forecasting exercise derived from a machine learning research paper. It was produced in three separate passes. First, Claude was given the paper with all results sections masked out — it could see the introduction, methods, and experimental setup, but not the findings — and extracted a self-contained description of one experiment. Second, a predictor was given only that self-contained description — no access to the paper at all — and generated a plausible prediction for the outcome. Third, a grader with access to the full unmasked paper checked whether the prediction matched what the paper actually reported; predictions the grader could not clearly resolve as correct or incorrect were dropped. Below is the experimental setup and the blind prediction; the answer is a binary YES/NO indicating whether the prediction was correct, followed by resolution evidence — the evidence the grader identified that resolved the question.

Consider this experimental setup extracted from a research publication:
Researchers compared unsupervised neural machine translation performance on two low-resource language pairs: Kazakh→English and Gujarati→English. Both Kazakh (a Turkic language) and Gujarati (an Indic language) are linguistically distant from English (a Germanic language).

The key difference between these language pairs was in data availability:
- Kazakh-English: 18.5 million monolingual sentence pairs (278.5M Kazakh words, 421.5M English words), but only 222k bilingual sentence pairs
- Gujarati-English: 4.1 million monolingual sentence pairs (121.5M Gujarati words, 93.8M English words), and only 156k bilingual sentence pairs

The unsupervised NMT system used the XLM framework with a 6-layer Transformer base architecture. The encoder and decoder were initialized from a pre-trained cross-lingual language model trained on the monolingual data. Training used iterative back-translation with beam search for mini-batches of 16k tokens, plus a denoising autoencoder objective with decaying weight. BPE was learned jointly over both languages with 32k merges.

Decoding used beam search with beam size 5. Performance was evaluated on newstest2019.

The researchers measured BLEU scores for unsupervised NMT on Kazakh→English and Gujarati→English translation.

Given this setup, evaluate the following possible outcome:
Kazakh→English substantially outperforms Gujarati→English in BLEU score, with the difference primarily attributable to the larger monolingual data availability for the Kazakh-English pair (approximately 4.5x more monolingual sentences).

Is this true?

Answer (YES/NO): NO